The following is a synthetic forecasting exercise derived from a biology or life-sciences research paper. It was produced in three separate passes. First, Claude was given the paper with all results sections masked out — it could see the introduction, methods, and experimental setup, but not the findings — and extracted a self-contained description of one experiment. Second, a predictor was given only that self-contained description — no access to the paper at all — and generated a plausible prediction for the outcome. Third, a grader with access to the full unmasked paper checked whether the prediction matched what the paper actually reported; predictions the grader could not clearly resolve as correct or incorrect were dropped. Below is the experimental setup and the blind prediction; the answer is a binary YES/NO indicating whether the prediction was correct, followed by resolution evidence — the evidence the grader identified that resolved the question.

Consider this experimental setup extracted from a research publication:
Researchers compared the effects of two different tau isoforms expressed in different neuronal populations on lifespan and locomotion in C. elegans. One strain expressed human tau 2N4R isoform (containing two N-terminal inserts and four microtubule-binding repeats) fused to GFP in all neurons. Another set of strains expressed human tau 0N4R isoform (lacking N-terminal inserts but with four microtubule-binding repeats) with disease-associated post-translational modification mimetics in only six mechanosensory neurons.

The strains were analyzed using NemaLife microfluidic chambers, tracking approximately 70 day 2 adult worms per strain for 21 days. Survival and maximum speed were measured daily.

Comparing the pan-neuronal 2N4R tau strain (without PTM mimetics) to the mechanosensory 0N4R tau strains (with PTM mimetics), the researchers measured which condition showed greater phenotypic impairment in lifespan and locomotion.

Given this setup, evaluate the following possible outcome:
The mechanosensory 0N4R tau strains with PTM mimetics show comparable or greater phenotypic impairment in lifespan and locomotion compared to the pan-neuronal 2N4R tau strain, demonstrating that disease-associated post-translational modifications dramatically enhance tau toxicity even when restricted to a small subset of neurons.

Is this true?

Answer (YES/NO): YES